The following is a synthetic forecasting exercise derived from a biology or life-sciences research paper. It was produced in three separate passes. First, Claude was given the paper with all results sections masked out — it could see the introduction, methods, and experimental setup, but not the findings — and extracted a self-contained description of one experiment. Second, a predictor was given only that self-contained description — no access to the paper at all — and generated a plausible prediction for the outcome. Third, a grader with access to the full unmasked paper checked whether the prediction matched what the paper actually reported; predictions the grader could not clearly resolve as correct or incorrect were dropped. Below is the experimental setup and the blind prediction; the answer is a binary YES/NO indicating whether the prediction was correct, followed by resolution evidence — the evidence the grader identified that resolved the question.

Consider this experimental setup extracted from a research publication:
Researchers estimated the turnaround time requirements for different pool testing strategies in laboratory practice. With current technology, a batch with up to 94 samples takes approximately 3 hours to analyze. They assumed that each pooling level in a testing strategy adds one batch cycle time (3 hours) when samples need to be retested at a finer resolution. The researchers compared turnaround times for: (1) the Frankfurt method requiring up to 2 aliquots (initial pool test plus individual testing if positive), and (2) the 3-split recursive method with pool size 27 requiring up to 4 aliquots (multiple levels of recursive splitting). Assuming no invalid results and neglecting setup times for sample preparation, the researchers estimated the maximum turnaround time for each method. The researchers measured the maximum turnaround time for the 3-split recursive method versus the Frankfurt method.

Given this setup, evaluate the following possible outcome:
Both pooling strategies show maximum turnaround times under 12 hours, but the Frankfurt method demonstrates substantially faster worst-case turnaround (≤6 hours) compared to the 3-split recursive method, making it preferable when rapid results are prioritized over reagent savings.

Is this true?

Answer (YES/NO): NO